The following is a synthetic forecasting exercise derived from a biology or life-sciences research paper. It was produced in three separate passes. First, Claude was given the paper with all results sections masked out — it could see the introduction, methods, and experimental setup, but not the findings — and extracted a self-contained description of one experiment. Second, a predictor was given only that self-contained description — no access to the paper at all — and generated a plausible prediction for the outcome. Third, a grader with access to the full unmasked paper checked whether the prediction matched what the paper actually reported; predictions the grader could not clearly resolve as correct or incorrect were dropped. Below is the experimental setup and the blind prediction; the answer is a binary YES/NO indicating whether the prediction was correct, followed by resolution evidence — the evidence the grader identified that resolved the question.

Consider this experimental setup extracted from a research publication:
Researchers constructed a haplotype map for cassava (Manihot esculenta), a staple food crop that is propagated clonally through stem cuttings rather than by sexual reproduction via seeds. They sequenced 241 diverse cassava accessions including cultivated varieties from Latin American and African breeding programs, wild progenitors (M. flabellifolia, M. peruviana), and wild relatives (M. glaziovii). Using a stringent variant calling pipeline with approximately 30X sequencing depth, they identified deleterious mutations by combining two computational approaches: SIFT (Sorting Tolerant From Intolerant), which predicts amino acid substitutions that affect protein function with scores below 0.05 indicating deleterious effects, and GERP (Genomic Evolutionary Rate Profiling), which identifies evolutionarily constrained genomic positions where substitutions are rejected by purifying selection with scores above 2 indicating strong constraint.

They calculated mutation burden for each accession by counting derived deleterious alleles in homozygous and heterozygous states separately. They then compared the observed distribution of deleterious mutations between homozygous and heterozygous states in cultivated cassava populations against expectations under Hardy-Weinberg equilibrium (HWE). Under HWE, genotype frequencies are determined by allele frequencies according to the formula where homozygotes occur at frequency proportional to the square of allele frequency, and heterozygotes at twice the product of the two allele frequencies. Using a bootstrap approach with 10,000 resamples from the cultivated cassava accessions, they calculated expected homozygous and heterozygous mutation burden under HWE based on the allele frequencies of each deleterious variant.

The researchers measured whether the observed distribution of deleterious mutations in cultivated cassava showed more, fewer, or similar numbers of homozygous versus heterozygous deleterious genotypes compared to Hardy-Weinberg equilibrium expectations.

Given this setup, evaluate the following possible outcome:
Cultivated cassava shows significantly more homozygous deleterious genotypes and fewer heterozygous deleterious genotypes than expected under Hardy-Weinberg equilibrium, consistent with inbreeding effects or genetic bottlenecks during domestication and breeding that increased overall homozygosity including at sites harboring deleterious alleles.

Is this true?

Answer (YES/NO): NO